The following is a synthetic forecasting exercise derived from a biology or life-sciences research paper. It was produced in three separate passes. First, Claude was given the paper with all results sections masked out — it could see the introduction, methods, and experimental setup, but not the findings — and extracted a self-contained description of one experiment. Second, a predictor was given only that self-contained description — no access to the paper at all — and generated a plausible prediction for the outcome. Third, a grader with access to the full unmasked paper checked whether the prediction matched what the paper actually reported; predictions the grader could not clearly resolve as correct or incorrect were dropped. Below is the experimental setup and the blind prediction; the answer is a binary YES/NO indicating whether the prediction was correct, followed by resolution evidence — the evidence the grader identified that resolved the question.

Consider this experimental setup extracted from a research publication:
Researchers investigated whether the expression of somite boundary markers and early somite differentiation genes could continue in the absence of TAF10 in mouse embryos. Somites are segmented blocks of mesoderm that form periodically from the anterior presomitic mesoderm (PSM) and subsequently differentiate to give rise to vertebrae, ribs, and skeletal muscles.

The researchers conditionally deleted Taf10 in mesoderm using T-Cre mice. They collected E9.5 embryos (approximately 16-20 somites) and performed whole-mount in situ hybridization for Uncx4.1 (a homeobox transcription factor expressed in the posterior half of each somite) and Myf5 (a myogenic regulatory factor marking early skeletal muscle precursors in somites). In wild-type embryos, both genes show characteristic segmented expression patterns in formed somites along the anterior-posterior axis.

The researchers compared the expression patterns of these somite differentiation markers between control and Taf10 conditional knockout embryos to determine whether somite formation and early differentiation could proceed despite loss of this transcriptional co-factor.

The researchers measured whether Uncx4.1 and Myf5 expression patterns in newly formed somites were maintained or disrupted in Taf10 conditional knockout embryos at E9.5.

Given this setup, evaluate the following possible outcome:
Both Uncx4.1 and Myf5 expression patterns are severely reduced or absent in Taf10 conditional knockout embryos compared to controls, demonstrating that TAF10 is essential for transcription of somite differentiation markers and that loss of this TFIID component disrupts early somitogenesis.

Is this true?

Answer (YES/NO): NO